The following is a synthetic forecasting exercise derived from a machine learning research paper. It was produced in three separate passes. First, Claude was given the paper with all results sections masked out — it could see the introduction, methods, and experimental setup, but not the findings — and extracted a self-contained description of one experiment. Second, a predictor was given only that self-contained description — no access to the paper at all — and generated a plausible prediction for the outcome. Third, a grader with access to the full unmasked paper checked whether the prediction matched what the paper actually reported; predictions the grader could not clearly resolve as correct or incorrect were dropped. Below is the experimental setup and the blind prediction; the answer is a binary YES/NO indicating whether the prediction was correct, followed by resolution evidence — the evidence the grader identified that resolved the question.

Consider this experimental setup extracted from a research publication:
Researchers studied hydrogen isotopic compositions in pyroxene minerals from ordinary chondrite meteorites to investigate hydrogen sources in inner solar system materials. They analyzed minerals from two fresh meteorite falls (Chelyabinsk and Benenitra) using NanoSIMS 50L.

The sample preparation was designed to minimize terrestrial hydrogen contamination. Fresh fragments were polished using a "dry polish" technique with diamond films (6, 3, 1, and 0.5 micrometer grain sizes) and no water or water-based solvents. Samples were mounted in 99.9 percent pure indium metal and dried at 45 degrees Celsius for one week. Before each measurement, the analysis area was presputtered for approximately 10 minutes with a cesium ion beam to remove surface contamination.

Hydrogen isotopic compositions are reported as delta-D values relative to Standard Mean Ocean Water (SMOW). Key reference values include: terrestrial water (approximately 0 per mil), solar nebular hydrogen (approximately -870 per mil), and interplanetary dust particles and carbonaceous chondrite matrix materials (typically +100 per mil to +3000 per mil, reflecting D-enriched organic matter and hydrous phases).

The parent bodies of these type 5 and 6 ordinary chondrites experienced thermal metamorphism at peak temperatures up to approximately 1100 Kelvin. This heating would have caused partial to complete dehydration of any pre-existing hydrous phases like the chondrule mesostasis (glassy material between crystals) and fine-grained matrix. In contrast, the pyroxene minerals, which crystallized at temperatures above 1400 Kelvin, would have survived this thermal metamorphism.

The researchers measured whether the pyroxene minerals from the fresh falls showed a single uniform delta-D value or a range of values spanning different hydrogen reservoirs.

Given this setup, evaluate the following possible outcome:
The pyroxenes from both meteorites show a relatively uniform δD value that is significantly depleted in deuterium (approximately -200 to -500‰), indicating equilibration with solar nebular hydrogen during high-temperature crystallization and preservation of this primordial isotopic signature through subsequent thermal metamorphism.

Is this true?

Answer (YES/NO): NO